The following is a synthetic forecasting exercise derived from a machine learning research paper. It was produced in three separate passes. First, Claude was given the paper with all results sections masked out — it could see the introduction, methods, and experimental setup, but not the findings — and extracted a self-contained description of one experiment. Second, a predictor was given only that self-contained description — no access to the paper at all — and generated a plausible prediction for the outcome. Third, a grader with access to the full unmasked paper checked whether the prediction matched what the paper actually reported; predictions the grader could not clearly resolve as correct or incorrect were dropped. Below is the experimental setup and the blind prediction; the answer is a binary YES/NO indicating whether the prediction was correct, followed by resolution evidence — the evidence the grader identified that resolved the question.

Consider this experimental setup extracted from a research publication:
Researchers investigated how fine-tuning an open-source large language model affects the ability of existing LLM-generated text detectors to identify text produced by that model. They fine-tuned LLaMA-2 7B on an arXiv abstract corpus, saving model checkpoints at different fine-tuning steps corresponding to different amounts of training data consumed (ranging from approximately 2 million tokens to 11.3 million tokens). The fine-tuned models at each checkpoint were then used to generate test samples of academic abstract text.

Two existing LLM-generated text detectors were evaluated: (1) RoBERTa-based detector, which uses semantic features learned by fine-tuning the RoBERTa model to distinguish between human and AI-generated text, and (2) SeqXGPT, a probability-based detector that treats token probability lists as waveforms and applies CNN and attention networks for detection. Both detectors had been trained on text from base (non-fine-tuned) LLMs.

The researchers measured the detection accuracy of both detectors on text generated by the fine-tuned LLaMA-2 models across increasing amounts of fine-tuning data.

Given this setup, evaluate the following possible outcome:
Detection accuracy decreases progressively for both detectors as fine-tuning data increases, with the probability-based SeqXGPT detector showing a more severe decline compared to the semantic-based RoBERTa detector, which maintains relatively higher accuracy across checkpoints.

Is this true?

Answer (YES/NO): YES